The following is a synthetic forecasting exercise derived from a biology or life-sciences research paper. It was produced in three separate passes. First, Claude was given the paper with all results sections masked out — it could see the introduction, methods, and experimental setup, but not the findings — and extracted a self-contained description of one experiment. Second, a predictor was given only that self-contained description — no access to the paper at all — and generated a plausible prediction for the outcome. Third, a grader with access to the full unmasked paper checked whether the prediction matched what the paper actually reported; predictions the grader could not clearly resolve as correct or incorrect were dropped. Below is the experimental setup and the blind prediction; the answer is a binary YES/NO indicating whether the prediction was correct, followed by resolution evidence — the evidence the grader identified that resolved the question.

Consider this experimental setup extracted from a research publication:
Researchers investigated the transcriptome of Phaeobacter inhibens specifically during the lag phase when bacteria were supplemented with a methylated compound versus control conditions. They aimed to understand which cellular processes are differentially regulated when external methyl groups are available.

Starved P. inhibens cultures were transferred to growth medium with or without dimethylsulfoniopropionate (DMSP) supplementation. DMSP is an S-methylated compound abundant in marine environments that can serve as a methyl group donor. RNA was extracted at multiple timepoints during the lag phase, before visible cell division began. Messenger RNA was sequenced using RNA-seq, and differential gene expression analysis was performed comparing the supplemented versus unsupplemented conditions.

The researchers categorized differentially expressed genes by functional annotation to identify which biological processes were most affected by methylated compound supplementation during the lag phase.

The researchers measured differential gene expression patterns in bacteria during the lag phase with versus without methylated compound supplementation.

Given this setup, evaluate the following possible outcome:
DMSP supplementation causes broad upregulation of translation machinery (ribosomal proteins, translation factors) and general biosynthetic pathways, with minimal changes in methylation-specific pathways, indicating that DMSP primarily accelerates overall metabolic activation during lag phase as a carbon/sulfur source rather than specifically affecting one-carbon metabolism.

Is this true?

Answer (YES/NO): NO